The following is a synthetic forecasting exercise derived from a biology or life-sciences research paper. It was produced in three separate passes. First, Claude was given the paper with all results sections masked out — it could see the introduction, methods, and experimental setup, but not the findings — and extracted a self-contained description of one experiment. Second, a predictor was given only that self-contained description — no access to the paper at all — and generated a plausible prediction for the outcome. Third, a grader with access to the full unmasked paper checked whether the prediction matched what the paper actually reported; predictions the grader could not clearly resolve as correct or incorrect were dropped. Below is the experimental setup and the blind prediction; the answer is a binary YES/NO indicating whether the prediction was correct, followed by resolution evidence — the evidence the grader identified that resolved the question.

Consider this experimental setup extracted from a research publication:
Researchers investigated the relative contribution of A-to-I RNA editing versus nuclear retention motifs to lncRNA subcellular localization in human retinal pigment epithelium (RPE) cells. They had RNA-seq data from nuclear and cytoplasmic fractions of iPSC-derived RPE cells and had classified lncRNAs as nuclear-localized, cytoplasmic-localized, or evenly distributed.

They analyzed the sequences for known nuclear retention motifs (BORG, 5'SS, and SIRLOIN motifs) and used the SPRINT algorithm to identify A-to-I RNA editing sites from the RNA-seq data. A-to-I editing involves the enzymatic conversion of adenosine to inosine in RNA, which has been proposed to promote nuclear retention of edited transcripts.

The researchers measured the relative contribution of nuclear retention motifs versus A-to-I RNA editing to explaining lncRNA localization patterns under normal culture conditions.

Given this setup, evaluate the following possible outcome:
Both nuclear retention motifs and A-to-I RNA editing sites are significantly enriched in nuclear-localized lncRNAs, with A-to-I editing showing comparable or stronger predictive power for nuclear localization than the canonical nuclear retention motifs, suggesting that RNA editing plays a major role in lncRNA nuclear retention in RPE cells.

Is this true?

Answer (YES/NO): NO